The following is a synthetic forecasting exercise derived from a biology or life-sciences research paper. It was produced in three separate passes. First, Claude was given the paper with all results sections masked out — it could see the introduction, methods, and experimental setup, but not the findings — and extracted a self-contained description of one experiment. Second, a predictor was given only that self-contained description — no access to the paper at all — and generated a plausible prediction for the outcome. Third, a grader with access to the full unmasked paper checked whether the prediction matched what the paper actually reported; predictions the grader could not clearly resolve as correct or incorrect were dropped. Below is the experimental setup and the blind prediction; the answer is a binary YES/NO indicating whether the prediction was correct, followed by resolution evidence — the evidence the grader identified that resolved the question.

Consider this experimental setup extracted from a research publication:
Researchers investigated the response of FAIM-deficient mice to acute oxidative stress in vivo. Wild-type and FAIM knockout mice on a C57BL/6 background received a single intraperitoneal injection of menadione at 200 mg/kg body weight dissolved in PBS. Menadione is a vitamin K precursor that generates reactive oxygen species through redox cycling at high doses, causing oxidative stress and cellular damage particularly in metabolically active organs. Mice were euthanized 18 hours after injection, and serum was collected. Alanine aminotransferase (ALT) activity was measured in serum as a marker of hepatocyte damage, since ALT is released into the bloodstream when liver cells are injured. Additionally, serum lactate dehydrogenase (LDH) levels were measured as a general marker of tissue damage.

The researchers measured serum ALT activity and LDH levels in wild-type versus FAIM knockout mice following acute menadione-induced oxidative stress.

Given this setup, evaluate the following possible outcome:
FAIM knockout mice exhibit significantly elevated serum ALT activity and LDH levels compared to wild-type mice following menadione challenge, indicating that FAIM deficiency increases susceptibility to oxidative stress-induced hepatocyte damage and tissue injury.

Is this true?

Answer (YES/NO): YES